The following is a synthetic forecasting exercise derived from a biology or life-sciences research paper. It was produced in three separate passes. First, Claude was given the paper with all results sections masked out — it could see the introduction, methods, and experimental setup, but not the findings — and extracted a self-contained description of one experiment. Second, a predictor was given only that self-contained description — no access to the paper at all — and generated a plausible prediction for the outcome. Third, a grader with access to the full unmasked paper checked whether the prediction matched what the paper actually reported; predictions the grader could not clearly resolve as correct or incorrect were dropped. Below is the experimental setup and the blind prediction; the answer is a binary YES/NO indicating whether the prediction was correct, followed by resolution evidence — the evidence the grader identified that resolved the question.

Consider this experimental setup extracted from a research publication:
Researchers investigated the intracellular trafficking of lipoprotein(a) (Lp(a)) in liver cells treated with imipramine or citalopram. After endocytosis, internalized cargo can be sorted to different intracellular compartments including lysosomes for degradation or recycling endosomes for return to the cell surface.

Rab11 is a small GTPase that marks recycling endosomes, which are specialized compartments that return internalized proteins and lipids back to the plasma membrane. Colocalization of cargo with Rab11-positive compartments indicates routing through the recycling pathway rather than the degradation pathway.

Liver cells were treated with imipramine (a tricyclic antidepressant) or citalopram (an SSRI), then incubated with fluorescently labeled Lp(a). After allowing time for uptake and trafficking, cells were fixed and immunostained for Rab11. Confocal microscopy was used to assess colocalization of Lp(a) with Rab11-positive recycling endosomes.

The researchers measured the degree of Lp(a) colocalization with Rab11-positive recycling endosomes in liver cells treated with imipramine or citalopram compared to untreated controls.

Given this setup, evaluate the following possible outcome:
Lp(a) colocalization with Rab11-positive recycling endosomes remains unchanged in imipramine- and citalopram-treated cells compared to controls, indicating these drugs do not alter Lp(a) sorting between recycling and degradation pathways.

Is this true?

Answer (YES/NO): NO